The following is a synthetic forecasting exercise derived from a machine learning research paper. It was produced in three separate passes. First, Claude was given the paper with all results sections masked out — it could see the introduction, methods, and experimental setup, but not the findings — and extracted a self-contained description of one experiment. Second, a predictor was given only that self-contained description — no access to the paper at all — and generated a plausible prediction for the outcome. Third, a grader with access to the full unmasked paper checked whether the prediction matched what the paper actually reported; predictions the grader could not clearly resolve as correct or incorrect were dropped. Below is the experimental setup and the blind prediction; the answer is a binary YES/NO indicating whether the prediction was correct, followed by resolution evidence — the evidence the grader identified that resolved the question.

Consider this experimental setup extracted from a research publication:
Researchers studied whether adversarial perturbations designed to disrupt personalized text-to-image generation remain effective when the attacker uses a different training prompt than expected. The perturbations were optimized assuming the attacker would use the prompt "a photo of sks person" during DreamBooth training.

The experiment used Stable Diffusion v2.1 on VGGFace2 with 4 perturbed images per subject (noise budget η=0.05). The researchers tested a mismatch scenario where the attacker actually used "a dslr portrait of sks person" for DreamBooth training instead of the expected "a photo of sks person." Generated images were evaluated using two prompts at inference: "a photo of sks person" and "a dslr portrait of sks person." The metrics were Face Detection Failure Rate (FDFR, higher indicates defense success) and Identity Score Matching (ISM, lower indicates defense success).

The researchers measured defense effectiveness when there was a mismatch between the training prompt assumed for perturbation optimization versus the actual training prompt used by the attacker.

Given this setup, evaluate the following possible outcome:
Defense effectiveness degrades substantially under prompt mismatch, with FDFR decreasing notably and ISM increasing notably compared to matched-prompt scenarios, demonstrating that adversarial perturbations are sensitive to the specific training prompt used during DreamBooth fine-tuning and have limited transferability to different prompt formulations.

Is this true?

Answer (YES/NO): NO